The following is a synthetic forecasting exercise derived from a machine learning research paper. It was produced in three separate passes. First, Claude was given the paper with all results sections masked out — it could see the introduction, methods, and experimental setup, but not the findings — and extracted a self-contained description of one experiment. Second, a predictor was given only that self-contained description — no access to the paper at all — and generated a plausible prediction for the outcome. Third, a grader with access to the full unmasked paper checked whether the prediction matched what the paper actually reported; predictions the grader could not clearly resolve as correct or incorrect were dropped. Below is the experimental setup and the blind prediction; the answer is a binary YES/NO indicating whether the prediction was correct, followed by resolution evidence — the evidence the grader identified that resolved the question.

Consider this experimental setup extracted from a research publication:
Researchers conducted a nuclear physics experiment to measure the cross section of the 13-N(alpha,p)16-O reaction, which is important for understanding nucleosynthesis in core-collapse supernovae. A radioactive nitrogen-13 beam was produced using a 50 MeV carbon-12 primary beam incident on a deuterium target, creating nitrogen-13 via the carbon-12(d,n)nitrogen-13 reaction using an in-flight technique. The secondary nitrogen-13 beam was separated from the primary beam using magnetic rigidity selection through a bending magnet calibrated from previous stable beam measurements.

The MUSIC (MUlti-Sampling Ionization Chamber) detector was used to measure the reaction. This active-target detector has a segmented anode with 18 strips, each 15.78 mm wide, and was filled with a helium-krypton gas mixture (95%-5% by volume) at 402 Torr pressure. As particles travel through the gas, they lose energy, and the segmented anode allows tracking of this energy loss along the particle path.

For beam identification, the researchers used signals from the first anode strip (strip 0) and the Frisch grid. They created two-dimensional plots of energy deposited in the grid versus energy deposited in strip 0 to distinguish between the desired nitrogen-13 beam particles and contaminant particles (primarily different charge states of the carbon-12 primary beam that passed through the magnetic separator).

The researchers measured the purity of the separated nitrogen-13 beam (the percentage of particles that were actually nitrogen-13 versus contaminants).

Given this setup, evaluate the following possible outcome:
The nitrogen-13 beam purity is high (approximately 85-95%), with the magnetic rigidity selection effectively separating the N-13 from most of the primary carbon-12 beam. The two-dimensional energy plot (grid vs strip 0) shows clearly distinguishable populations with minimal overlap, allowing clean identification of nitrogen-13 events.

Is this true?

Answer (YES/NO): NO